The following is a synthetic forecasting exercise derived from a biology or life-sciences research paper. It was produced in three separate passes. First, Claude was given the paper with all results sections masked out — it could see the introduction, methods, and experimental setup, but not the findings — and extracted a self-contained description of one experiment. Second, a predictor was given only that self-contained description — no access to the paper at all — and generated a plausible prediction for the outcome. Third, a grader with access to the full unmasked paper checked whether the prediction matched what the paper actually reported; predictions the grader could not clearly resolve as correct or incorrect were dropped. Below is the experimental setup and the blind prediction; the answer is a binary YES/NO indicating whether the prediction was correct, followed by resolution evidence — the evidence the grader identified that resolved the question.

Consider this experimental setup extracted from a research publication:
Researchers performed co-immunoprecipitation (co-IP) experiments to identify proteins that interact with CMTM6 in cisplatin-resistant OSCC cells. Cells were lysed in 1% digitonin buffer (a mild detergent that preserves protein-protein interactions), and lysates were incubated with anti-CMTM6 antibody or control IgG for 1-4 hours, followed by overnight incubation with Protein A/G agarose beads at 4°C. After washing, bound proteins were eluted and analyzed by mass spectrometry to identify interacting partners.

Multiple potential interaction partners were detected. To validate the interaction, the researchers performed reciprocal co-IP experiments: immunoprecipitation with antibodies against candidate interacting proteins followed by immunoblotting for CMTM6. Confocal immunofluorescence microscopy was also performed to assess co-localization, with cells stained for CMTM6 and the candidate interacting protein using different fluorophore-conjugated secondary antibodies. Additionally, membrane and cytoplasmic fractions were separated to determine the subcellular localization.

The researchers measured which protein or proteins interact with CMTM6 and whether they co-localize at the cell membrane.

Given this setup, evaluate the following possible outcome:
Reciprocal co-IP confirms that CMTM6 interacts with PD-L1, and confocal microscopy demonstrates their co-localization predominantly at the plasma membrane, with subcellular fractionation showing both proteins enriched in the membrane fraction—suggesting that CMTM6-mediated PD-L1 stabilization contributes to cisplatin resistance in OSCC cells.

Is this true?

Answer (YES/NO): NO